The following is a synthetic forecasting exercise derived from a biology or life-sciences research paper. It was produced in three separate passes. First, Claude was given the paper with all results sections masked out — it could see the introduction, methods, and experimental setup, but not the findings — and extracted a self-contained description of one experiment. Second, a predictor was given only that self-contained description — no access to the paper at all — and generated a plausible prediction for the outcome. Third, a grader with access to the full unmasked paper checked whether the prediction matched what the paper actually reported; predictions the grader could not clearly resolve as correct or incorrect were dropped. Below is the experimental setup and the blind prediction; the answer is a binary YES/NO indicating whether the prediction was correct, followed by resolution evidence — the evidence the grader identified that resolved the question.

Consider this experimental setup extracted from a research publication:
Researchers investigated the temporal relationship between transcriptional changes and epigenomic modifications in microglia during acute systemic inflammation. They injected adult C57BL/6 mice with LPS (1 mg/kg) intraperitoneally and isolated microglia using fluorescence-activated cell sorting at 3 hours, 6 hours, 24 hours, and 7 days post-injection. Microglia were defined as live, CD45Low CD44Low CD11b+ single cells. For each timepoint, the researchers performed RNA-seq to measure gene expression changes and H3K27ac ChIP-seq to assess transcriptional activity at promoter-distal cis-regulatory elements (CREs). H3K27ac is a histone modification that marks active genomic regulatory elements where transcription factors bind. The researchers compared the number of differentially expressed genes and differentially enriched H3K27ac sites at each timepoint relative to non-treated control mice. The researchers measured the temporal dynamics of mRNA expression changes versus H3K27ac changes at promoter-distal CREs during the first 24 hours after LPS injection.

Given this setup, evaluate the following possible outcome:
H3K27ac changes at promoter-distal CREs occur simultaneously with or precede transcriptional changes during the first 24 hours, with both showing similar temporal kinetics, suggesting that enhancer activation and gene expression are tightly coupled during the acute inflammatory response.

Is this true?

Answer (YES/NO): NO